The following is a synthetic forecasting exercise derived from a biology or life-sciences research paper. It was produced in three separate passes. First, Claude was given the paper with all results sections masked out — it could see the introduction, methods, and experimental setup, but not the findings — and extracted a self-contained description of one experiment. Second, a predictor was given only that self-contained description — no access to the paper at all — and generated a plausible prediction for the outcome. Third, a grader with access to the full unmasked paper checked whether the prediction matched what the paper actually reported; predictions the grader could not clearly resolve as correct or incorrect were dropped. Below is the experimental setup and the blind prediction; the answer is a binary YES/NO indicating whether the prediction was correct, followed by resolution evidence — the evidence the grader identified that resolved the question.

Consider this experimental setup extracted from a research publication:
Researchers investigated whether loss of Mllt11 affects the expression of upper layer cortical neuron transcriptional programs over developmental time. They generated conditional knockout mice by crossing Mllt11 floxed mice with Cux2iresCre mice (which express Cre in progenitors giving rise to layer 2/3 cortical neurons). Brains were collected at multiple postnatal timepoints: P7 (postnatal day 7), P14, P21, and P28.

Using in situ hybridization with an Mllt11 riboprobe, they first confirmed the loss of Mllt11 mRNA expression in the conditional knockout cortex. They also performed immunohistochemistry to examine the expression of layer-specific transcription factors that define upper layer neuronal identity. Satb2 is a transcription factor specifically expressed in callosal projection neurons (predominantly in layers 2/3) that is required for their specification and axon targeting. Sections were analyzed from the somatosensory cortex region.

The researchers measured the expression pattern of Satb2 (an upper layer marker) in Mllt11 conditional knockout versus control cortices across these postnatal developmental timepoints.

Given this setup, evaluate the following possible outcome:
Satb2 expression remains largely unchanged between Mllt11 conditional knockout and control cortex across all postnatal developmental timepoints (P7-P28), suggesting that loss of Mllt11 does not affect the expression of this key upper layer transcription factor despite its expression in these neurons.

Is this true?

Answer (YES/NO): NO